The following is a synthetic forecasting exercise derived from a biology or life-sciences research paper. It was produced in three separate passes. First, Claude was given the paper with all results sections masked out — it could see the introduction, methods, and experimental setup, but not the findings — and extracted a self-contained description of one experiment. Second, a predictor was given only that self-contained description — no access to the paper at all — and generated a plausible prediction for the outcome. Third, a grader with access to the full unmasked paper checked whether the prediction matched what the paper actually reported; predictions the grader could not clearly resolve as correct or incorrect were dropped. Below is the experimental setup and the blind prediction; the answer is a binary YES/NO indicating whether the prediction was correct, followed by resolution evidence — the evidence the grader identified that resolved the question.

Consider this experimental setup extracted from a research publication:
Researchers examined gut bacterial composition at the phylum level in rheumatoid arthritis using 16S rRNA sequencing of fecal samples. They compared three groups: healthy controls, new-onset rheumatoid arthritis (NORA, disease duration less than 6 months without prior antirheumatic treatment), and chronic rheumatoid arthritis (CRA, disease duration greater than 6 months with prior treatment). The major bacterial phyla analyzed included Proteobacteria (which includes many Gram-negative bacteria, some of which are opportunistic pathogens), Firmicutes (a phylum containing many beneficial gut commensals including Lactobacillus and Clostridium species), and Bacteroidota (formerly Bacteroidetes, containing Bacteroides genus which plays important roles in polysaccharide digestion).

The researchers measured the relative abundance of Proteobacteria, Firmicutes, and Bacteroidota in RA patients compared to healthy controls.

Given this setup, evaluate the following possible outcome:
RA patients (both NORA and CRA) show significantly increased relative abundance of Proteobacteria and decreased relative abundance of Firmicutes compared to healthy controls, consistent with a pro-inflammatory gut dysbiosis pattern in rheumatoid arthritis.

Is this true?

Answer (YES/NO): NO